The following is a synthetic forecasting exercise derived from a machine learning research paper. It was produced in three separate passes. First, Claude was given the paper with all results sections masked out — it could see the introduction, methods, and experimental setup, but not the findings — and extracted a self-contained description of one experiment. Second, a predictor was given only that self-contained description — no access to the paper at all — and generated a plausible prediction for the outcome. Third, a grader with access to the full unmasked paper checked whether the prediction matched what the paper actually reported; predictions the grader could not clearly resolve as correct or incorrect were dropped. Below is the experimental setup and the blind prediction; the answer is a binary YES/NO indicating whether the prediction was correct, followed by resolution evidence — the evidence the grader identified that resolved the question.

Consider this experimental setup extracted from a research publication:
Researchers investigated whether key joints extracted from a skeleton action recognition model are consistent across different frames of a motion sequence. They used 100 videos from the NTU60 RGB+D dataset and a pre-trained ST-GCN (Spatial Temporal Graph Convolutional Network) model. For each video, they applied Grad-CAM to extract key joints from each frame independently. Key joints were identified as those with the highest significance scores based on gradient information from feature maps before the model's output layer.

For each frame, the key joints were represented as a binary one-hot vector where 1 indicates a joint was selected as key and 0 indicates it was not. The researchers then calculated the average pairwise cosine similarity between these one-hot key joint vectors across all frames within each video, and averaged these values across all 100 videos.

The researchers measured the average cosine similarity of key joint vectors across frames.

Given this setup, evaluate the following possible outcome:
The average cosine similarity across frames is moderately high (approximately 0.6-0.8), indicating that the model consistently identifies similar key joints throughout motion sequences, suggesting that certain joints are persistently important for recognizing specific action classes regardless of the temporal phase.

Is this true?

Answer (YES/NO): NO